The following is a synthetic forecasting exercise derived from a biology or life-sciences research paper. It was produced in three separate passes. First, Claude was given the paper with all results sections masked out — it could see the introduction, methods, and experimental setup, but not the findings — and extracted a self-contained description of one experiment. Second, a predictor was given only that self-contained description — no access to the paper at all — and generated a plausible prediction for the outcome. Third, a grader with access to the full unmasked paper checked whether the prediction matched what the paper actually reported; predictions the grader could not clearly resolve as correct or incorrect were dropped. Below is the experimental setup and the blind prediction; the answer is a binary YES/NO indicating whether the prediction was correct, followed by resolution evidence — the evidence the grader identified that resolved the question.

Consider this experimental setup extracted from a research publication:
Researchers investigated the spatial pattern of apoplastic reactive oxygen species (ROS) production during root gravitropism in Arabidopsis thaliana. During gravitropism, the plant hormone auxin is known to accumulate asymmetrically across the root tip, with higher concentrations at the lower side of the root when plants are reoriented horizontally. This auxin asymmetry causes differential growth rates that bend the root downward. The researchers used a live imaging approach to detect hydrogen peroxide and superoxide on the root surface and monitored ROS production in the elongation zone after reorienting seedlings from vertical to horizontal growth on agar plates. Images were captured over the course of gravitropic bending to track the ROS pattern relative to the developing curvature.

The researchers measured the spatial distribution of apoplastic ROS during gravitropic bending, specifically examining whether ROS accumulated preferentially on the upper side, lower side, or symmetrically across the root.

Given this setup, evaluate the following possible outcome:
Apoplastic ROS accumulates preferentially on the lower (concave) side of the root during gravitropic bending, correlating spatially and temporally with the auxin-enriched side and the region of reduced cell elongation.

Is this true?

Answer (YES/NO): NO